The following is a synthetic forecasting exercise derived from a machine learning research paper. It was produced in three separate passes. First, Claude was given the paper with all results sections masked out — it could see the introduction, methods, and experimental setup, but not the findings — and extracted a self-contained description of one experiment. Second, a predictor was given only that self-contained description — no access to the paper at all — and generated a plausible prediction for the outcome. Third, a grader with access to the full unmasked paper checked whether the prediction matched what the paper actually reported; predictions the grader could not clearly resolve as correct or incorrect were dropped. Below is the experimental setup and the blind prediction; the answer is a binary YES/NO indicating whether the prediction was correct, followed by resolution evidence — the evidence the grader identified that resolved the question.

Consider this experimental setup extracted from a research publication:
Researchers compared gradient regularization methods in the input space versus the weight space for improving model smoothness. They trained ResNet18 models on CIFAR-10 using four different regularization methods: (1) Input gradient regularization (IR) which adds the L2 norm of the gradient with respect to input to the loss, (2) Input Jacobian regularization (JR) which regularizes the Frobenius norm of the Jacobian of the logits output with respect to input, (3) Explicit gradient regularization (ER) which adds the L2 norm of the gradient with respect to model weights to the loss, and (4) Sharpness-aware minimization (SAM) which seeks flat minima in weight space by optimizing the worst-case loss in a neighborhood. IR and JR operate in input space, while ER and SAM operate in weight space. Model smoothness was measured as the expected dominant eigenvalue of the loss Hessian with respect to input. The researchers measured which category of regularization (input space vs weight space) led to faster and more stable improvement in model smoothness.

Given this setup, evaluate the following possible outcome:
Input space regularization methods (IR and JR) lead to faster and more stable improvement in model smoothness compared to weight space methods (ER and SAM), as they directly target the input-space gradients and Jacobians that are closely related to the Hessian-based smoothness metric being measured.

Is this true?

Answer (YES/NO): YES